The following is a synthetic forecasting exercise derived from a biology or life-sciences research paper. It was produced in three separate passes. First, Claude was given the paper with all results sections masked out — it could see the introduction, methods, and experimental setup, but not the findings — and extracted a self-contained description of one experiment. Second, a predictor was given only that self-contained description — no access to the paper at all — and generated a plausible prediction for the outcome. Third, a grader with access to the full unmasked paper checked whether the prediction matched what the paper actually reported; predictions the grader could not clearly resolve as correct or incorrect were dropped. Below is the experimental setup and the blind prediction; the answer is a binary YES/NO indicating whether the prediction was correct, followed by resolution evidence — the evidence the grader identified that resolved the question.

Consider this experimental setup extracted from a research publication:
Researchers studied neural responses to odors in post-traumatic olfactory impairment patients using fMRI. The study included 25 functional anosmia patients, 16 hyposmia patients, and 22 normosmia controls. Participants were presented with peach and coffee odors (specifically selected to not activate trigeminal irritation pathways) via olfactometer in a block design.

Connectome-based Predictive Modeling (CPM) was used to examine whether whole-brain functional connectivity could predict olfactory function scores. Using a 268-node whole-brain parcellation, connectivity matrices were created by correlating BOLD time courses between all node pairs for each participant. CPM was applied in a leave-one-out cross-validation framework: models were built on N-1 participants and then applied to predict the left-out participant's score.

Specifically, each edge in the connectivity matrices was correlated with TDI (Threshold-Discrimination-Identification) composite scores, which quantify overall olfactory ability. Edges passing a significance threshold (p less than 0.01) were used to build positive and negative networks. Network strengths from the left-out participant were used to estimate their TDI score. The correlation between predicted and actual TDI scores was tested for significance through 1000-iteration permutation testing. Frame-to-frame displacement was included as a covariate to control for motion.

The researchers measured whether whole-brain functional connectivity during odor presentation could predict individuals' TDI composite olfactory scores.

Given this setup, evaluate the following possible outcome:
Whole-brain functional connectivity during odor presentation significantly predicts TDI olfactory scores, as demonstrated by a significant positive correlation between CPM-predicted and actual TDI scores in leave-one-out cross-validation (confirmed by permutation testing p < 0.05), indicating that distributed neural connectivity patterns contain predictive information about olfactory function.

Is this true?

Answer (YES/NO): YES